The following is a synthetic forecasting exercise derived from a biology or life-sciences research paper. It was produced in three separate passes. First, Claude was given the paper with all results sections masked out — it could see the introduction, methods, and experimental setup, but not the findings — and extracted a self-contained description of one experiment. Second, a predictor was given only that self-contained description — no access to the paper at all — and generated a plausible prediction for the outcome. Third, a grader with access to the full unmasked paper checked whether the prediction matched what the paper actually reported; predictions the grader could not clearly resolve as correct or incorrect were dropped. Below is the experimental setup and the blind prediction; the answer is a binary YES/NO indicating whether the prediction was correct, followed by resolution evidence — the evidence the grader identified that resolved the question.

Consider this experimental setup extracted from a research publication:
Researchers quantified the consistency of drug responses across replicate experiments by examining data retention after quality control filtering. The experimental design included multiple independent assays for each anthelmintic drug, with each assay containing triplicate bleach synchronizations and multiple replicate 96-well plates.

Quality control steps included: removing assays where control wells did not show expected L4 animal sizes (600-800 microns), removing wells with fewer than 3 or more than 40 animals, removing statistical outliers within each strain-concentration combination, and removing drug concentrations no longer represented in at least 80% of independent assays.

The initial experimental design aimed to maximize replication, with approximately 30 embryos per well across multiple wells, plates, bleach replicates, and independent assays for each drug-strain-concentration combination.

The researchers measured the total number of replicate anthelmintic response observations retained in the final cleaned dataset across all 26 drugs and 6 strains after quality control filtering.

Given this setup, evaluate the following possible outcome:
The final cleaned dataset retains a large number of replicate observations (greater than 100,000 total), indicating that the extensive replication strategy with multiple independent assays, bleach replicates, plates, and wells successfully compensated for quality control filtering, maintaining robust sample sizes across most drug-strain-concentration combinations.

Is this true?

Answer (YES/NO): NO